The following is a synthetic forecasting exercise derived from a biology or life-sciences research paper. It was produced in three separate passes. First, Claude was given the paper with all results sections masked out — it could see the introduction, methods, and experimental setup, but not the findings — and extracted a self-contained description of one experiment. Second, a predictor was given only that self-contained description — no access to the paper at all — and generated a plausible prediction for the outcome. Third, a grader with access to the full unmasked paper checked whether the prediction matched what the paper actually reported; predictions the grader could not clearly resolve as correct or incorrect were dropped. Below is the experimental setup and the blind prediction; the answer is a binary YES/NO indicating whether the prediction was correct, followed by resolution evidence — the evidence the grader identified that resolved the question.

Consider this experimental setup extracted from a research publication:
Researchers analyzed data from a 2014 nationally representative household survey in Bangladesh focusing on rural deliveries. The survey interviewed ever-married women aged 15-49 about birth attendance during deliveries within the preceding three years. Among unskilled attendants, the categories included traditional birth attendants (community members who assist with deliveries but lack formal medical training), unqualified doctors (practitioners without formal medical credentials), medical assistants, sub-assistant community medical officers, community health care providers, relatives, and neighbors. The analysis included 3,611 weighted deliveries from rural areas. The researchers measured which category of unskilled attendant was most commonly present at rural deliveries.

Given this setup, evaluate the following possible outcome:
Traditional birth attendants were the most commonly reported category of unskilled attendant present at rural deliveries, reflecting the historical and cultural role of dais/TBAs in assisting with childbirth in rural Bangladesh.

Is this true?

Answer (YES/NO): YES